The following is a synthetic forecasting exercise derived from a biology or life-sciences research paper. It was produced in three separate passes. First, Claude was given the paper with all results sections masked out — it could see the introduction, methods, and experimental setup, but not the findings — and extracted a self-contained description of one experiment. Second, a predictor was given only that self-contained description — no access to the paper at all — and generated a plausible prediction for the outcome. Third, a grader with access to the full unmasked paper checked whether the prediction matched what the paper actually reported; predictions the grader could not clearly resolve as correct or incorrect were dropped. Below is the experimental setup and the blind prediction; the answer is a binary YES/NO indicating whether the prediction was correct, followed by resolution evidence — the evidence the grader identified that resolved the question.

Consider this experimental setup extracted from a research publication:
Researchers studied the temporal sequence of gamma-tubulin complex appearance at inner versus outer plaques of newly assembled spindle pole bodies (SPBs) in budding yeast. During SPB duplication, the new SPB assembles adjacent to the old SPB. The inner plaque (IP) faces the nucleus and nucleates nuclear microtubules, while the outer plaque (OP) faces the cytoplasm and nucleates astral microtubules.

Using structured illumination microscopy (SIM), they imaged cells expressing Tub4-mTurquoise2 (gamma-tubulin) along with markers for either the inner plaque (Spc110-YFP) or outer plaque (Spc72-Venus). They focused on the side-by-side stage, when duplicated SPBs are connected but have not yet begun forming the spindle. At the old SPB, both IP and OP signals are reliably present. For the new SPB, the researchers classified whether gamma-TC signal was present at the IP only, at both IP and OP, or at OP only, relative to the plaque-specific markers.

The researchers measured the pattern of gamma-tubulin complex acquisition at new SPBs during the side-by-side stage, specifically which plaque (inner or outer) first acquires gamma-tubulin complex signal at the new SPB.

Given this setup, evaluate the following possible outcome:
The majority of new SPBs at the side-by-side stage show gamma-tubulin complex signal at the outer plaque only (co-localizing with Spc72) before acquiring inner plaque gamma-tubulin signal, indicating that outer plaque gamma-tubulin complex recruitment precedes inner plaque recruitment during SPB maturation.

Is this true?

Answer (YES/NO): NO